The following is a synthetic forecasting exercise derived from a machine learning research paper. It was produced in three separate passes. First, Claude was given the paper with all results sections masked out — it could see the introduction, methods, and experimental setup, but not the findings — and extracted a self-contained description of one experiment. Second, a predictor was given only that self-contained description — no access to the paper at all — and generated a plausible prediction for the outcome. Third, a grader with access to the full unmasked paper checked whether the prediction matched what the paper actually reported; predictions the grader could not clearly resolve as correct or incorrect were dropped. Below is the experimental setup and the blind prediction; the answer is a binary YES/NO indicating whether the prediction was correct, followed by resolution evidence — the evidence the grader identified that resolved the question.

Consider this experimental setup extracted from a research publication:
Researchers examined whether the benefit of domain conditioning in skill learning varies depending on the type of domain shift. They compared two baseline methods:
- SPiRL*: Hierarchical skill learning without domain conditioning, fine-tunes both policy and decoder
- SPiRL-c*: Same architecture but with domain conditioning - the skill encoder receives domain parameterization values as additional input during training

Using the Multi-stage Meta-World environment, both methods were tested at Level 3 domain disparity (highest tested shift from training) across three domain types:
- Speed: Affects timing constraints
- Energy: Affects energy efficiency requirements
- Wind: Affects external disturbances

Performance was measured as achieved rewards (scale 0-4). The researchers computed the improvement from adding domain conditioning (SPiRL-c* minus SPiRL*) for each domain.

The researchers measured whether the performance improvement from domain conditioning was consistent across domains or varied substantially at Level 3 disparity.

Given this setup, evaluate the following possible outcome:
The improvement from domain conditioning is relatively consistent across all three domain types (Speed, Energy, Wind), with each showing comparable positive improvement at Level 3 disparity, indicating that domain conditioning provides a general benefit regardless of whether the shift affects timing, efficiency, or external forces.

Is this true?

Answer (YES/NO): NO